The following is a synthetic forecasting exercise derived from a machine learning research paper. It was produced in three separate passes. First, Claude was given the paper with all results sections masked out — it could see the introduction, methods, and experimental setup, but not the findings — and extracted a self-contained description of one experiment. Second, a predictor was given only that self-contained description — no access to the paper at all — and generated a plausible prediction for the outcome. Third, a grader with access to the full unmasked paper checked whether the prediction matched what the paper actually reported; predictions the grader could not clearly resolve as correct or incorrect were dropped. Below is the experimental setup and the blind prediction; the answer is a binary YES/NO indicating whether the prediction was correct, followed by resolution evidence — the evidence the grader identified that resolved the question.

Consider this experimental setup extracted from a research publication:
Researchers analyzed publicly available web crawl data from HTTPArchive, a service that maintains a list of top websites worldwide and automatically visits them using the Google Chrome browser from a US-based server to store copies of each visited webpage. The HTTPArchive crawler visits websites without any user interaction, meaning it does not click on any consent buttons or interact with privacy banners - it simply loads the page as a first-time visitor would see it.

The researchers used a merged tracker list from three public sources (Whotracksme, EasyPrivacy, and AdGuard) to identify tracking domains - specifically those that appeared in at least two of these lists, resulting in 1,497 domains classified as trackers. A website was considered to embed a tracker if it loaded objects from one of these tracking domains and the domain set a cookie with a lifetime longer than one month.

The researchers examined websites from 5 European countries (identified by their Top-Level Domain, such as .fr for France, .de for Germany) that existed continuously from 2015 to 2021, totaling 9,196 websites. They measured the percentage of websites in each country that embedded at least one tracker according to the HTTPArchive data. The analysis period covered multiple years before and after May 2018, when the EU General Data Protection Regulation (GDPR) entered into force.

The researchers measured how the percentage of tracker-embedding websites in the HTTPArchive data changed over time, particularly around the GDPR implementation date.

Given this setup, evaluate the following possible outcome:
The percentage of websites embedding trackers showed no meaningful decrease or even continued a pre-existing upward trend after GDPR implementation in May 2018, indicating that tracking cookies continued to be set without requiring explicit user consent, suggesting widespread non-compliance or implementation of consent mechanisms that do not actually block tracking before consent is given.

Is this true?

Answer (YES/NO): NO